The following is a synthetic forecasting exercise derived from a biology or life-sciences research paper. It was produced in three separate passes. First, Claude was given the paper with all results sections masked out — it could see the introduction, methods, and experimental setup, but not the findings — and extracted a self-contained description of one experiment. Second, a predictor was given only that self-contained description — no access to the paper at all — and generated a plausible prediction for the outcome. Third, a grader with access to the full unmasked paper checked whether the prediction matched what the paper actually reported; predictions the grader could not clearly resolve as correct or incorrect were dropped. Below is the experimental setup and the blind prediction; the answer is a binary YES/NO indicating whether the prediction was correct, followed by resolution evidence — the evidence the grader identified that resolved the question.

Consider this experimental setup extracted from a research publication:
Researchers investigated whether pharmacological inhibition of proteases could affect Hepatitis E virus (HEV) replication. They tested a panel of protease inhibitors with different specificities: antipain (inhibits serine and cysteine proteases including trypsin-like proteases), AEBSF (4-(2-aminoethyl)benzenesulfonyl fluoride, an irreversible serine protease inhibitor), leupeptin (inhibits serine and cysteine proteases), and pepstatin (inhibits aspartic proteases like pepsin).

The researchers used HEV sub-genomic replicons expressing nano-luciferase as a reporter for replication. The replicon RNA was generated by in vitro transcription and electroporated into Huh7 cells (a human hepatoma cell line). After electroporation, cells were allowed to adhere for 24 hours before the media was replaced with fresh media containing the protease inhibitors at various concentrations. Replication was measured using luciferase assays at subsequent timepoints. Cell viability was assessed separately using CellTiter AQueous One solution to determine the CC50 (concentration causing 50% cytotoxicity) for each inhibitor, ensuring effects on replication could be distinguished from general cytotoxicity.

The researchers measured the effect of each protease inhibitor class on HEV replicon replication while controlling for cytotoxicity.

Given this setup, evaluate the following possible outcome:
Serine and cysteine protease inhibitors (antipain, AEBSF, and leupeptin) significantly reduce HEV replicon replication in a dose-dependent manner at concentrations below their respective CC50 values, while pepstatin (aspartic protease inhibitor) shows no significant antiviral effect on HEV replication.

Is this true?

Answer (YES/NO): NO